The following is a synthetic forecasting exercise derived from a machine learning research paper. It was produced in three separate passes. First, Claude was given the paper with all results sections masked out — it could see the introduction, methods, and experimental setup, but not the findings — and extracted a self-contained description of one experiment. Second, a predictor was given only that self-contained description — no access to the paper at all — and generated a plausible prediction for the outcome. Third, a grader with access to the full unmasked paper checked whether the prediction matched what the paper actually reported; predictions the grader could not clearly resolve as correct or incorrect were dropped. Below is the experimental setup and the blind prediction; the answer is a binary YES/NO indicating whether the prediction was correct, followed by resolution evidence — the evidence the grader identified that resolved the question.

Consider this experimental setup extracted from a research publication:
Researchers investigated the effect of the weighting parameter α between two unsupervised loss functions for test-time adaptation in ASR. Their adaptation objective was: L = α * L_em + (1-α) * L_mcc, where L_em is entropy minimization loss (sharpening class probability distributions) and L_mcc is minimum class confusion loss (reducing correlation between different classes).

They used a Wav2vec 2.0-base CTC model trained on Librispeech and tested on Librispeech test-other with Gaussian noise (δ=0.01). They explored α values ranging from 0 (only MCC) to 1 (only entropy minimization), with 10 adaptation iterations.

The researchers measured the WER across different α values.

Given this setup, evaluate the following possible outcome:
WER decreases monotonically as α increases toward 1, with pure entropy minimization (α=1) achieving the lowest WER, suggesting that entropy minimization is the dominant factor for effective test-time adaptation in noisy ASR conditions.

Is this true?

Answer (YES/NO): NO